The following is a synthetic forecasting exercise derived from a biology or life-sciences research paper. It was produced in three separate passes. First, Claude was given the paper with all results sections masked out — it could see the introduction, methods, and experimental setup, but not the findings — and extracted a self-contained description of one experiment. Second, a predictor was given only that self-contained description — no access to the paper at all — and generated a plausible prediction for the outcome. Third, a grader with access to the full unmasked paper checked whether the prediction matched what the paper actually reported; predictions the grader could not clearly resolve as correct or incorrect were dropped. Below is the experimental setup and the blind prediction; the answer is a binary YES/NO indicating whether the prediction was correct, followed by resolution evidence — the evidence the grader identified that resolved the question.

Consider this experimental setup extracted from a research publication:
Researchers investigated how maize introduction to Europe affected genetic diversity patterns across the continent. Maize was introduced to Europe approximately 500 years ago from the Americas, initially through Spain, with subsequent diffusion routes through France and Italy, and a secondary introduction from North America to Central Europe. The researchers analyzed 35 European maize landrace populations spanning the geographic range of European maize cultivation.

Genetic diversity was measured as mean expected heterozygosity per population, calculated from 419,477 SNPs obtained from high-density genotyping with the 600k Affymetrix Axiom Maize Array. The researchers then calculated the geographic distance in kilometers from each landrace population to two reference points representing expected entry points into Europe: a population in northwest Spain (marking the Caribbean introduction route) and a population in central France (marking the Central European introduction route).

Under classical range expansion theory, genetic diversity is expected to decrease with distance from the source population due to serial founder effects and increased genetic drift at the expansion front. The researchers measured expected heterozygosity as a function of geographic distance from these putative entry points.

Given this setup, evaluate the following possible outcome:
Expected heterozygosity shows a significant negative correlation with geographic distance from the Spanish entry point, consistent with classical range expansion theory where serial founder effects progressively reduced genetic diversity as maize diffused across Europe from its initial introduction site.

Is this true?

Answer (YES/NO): YES